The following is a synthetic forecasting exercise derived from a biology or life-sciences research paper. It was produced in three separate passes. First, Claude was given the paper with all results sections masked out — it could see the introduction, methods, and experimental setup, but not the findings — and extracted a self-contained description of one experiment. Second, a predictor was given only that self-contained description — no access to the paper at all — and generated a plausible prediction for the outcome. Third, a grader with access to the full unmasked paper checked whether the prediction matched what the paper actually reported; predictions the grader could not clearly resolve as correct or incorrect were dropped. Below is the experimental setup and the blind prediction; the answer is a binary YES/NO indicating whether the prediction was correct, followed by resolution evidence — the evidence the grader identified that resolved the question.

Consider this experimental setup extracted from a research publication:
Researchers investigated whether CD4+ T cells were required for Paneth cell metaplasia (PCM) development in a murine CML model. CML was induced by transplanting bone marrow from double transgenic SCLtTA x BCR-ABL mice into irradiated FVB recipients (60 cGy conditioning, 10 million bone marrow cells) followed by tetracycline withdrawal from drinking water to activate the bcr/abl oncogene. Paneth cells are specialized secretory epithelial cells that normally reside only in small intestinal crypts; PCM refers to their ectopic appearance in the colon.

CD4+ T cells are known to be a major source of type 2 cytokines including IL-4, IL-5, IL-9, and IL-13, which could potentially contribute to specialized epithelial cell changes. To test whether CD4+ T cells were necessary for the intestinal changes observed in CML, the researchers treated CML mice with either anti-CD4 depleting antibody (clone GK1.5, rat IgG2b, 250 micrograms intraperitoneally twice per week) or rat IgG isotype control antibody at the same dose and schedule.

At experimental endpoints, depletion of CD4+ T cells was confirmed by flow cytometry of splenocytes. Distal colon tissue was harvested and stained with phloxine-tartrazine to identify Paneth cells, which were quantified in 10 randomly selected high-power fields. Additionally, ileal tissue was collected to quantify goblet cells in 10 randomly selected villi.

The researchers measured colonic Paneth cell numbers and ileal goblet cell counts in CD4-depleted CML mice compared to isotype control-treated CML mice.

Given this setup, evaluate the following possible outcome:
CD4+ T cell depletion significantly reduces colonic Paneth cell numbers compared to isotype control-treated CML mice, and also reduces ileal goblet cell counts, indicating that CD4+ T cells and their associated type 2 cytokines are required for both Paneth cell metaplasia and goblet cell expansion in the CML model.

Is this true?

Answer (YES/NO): NO